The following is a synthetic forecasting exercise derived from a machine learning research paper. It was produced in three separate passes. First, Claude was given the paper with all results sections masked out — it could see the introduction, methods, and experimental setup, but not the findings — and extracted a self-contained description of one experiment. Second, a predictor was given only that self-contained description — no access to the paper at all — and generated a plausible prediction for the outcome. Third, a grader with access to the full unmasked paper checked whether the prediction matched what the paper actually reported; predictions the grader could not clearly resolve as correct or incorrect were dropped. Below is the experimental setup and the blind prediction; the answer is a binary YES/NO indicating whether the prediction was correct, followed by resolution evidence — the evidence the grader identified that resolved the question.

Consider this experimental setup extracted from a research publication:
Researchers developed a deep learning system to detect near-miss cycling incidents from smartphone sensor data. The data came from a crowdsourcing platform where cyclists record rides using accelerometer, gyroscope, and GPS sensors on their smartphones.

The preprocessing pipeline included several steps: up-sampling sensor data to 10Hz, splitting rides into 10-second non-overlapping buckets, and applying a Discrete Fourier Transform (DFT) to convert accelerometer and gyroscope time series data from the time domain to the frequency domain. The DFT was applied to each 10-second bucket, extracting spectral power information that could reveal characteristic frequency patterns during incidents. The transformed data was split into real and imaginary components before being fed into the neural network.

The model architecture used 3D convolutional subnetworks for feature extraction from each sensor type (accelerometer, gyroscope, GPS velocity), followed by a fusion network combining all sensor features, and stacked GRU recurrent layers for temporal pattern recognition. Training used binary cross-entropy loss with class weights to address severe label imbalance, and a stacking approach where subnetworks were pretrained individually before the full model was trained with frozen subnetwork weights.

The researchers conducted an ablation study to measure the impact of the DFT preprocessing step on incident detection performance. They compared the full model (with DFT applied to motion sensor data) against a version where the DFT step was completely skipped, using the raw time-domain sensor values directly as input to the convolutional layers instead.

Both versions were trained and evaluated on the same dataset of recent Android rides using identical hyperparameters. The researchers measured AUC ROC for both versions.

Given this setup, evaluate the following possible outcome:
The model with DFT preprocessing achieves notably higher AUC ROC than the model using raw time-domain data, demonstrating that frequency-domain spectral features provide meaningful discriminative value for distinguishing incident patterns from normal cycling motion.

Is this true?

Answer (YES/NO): YES